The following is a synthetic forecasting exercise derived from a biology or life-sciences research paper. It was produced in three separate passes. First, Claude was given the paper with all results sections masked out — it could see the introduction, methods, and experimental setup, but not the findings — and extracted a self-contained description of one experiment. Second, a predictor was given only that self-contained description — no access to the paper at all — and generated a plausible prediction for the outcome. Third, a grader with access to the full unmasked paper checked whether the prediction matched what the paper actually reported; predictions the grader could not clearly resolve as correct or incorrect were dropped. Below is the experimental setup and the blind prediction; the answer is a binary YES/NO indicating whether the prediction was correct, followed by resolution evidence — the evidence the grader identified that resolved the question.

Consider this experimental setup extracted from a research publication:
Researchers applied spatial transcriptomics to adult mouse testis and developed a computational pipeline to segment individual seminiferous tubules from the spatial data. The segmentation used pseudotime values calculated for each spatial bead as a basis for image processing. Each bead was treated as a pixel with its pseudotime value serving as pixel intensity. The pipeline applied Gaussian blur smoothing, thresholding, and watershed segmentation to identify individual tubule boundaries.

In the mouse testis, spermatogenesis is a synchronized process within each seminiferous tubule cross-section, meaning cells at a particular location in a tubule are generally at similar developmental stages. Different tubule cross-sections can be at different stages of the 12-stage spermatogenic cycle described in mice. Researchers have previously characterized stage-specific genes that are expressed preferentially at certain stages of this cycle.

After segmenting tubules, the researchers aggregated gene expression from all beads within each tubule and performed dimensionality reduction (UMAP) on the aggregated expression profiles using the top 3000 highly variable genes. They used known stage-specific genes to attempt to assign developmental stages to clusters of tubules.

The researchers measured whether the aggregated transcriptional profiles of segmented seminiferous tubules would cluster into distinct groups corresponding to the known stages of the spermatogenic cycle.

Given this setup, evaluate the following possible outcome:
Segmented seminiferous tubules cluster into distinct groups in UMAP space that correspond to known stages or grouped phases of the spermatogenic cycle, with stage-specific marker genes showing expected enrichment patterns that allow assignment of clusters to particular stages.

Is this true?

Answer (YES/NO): YES